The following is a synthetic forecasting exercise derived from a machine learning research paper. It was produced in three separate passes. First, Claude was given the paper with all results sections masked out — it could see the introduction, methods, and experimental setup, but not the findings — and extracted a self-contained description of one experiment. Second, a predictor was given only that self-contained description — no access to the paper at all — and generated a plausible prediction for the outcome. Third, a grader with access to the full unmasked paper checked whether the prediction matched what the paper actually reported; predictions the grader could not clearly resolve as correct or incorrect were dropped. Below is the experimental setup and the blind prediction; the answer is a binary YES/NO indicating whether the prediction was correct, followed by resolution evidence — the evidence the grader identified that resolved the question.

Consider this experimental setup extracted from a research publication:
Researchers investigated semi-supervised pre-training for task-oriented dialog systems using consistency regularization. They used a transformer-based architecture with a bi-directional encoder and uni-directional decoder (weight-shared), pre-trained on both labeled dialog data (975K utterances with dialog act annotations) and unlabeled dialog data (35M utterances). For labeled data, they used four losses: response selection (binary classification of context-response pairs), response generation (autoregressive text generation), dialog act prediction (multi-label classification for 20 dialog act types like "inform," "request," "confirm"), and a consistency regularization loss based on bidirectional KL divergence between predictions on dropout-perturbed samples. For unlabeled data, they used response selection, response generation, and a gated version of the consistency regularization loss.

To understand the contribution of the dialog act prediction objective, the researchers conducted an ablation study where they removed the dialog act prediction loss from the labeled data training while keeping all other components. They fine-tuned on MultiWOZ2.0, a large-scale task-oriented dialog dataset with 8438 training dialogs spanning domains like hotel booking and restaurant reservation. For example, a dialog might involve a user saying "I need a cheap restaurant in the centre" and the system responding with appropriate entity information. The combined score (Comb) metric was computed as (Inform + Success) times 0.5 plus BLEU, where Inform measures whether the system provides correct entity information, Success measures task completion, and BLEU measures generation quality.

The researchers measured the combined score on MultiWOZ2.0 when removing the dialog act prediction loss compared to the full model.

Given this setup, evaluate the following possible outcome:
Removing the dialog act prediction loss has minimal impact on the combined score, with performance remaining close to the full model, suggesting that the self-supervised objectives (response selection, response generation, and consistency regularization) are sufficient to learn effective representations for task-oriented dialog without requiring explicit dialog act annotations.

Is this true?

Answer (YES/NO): NO